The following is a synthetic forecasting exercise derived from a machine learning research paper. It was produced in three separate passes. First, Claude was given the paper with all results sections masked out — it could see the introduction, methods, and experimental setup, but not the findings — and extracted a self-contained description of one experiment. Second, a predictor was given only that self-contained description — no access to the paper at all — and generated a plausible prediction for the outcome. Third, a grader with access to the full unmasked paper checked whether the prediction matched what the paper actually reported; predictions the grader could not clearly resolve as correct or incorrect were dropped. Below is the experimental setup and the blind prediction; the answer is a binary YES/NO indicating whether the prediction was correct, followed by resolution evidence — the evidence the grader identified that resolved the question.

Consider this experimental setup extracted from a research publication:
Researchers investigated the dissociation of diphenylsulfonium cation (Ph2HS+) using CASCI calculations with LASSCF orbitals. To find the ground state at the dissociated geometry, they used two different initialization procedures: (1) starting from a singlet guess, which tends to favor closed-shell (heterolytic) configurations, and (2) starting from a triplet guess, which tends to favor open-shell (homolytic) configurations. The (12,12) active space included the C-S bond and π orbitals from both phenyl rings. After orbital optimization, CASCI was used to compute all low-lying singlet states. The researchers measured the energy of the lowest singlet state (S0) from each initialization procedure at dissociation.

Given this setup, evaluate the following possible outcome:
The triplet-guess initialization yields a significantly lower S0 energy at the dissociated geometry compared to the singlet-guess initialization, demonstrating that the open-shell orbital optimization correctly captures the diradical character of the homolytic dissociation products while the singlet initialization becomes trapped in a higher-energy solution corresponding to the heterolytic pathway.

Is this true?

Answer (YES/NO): YES